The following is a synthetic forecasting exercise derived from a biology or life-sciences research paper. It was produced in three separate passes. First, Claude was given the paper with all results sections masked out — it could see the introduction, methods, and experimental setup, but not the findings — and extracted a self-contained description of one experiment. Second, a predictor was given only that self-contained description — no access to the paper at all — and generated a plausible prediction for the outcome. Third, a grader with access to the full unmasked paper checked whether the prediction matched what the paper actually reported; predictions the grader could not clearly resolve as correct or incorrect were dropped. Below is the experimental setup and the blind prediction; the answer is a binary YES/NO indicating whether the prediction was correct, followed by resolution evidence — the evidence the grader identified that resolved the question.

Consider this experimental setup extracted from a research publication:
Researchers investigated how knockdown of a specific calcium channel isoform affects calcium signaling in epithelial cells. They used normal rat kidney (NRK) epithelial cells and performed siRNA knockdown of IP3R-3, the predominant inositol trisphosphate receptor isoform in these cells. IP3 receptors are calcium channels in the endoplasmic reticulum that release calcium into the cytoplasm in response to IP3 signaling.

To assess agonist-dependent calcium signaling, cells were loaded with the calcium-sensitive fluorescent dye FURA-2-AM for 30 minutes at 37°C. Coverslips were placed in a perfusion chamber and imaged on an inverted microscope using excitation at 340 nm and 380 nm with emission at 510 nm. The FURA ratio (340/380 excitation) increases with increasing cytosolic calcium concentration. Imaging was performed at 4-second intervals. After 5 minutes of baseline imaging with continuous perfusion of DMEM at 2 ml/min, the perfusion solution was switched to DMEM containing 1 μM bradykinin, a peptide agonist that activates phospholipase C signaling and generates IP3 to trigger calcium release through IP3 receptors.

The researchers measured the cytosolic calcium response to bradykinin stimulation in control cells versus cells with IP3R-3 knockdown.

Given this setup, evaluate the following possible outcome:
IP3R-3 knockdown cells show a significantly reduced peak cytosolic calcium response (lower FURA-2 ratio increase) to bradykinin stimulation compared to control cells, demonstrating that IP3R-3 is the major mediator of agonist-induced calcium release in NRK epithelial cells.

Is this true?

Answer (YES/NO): NO